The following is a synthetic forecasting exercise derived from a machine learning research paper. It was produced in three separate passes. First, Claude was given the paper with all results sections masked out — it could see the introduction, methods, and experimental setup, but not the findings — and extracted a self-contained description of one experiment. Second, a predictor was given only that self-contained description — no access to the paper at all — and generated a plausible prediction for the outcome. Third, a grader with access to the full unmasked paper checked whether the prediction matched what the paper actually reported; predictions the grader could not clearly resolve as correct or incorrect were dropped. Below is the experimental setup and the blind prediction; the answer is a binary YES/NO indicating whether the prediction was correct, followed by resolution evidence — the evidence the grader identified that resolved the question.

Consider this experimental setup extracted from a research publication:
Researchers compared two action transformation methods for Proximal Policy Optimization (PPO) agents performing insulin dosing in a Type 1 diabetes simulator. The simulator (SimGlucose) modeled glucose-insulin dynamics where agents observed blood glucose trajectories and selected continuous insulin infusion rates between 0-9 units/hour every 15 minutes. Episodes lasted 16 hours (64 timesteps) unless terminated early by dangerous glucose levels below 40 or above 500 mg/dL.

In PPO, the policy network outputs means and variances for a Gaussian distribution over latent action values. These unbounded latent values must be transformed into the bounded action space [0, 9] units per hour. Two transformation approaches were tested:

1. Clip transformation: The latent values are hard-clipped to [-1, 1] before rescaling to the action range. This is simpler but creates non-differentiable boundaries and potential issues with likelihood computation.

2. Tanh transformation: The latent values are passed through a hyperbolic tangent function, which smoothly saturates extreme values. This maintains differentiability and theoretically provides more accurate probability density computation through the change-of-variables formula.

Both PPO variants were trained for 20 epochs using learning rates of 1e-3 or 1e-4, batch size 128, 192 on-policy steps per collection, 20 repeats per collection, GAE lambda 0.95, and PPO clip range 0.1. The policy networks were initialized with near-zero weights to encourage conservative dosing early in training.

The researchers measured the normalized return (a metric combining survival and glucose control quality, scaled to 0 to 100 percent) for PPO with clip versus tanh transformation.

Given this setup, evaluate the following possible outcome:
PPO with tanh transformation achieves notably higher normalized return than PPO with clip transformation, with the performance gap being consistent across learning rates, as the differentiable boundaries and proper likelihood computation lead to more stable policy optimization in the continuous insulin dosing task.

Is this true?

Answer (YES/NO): NO